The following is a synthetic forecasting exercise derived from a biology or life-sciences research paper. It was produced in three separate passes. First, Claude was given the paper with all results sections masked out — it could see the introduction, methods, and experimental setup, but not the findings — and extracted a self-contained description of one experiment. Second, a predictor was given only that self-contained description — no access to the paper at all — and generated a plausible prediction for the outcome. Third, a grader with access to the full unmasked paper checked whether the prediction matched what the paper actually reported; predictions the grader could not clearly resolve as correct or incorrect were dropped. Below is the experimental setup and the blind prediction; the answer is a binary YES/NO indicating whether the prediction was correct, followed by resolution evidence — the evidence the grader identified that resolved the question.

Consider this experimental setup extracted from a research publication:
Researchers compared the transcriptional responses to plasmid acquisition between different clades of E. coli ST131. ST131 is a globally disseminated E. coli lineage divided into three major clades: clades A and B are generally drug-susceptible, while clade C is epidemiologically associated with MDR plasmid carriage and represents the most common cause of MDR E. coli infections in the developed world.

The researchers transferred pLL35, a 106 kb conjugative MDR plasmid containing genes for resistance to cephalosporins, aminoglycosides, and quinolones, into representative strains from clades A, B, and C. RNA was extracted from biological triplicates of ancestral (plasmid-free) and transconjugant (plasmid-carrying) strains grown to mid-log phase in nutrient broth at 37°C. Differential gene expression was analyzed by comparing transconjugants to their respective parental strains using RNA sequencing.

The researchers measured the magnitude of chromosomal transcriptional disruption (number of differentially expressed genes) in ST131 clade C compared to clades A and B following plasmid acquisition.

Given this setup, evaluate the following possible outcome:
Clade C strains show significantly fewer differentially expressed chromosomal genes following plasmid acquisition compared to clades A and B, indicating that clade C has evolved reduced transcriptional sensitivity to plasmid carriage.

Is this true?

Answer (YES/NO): NO